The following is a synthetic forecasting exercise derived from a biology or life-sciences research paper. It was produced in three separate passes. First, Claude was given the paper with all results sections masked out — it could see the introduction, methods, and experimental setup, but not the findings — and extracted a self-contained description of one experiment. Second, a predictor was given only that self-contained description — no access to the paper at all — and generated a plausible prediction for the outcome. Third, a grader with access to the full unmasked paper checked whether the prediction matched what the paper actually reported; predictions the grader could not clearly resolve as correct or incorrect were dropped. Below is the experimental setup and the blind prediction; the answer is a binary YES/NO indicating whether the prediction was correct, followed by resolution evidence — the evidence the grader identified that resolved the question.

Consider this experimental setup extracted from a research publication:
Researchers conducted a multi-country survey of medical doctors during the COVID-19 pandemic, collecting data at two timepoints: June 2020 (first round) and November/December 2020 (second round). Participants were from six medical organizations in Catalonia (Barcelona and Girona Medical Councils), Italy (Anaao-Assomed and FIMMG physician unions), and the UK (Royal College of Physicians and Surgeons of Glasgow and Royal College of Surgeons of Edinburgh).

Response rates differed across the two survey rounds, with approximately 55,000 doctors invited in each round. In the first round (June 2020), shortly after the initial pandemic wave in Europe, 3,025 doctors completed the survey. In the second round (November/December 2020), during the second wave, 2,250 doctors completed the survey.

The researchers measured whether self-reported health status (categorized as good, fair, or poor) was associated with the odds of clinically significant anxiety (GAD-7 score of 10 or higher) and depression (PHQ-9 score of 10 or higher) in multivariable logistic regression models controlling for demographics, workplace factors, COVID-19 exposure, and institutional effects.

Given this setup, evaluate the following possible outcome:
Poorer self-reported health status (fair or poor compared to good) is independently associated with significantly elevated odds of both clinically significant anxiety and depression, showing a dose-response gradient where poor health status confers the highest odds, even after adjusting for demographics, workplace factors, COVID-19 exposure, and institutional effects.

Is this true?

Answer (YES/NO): NO